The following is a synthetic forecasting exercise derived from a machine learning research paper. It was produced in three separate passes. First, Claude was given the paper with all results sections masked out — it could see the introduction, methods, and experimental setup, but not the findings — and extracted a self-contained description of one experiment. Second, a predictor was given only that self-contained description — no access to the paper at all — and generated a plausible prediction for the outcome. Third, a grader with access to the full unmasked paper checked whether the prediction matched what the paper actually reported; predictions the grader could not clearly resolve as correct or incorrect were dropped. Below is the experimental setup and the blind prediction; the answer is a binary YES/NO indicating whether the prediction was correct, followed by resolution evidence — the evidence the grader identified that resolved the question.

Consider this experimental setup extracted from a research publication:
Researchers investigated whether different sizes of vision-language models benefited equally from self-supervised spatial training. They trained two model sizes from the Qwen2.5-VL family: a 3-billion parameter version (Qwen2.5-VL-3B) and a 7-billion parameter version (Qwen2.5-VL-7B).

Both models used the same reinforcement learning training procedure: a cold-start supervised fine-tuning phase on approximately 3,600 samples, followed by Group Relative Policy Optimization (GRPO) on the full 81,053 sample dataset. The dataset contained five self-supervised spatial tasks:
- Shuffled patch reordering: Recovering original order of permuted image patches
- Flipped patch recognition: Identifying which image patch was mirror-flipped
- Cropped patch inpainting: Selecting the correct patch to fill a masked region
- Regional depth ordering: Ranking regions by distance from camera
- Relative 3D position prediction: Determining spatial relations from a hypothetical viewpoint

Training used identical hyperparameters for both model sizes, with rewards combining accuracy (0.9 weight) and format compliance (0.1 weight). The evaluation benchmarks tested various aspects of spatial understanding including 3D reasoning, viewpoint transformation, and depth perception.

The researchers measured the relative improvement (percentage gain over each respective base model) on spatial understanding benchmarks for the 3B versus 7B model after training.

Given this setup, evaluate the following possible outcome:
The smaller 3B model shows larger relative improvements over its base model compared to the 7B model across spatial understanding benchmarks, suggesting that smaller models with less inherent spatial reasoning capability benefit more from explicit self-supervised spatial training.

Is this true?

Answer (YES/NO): YES